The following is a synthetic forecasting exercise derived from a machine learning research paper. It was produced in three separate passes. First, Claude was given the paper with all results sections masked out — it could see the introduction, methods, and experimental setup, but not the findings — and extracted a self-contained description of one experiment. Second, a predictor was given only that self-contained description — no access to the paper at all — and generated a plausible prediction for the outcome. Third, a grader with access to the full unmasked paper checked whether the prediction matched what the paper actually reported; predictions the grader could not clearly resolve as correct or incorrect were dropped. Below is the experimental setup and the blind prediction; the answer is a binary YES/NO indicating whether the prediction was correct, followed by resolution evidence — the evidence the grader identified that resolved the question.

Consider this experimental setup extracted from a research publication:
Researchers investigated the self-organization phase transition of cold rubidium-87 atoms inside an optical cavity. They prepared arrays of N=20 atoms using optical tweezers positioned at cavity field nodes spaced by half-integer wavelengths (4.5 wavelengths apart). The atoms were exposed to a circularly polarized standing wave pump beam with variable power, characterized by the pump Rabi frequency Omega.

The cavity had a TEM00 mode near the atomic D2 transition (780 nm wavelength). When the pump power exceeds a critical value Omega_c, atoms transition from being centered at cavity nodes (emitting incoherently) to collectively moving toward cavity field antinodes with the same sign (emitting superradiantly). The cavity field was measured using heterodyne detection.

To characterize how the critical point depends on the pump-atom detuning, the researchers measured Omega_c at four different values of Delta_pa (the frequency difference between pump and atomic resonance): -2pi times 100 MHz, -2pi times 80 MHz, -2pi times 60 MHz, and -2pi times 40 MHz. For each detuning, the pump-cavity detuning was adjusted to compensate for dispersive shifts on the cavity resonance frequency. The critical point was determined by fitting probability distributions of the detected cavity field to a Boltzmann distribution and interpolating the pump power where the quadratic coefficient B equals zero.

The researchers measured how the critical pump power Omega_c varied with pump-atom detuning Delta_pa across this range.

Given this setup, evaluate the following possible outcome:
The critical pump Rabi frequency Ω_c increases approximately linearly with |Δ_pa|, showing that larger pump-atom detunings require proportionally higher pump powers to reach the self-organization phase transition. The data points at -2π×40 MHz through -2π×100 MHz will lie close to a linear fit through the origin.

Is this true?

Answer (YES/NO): YES